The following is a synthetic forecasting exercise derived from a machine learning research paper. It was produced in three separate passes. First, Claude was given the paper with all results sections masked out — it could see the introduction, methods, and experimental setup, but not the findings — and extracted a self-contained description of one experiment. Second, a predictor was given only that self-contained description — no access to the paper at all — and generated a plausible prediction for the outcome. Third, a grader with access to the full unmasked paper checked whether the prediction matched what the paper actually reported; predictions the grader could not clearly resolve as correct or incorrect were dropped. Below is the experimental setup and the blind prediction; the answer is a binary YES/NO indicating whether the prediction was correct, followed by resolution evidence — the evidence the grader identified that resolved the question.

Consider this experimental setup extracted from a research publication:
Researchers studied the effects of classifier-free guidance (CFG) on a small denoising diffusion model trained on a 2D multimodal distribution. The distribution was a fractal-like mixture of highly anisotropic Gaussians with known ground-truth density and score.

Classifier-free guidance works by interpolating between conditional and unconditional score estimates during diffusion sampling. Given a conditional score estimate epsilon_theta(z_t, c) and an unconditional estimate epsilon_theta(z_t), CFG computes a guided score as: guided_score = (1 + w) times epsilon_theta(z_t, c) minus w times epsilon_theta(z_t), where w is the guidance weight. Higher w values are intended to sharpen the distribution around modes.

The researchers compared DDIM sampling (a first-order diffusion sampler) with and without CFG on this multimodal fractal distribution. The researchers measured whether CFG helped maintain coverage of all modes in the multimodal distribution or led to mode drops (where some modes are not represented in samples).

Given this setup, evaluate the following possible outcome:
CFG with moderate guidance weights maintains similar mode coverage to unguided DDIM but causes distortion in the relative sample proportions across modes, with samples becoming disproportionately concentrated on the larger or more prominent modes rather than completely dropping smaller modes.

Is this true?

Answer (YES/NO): NO